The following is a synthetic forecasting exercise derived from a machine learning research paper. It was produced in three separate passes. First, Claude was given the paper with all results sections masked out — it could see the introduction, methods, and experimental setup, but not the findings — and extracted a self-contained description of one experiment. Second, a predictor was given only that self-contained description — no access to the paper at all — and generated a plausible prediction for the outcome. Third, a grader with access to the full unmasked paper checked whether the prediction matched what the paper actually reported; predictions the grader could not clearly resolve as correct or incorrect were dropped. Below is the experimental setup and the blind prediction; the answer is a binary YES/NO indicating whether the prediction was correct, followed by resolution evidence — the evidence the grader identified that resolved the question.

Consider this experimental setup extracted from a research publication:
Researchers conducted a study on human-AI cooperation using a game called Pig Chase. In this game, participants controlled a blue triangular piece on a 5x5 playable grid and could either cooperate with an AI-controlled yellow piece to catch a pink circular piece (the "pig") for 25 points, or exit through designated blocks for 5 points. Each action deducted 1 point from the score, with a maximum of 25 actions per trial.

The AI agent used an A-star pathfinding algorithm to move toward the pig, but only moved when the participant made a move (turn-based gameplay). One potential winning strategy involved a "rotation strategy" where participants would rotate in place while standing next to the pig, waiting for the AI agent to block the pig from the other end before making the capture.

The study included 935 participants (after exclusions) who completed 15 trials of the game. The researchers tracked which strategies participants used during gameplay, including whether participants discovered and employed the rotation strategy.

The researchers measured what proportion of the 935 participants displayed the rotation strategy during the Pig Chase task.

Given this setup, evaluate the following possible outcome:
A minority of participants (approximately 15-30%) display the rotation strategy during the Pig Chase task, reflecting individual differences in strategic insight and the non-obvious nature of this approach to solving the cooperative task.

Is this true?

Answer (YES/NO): NO